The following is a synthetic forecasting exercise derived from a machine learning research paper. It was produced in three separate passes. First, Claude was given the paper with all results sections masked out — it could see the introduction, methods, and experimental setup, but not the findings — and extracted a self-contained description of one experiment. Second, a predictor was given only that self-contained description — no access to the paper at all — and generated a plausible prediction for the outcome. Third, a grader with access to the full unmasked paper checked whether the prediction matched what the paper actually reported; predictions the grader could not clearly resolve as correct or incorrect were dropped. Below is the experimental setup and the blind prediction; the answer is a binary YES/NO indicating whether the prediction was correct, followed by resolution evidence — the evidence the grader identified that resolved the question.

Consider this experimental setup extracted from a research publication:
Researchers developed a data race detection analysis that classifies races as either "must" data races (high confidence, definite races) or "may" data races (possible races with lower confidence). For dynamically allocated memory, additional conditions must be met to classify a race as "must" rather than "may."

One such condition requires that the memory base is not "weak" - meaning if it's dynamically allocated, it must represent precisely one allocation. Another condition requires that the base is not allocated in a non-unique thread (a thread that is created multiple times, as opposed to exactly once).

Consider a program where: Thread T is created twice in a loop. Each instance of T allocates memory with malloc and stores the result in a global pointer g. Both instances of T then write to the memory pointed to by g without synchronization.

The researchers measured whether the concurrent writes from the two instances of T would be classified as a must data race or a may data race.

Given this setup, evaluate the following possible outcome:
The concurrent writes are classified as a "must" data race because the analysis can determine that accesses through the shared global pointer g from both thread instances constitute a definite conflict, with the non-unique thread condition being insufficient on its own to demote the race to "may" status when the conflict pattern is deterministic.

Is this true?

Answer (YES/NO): NO